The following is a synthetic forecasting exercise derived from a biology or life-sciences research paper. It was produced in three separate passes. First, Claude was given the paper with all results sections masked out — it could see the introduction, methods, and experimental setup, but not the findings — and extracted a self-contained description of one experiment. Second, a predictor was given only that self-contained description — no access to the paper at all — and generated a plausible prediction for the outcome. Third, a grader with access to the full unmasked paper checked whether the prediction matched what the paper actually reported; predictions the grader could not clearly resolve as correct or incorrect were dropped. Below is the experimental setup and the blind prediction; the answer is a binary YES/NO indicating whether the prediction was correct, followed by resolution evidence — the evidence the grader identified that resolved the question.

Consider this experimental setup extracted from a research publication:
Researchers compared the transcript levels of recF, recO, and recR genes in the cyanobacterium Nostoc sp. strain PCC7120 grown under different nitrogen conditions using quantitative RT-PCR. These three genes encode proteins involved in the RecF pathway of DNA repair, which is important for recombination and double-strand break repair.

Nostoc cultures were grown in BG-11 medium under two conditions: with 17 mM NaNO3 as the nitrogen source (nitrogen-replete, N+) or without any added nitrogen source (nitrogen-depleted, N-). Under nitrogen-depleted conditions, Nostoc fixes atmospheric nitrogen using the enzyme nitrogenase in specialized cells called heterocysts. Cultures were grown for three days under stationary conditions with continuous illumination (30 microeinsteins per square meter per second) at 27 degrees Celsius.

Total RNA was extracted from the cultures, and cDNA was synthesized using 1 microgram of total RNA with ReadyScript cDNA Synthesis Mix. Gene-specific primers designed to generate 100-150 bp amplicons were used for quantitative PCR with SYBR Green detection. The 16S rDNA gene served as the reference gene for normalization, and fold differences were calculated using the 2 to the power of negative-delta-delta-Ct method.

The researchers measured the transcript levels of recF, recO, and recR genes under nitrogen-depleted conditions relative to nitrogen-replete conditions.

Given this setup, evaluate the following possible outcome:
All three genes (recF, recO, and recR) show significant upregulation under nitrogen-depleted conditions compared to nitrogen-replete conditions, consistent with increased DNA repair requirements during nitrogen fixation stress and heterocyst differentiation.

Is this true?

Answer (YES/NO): YES